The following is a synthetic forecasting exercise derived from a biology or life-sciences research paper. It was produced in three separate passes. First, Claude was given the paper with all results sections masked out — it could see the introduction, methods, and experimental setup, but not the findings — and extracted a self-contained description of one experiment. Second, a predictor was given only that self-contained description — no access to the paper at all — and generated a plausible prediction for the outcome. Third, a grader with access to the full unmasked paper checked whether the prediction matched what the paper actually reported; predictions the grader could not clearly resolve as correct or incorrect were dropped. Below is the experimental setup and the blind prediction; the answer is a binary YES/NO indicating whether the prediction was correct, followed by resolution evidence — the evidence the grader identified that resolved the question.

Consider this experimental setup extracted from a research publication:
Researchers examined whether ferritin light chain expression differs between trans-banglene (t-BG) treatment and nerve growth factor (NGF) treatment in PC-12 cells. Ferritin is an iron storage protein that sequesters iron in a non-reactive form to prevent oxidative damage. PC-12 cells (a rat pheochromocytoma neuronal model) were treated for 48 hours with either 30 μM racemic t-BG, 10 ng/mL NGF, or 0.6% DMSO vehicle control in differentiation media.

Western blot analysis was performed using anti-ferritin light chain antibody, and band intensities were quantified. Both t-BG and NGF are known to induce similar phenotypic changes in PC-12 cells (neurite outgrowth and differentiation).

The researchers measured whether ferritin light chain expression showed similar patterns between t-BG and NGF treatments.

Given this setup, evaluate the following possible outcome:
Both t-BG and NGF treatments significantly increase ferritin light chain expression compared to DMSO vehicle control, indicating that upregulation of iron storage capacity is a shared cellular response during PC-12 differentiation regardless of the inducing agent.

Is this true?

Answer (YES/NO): NO